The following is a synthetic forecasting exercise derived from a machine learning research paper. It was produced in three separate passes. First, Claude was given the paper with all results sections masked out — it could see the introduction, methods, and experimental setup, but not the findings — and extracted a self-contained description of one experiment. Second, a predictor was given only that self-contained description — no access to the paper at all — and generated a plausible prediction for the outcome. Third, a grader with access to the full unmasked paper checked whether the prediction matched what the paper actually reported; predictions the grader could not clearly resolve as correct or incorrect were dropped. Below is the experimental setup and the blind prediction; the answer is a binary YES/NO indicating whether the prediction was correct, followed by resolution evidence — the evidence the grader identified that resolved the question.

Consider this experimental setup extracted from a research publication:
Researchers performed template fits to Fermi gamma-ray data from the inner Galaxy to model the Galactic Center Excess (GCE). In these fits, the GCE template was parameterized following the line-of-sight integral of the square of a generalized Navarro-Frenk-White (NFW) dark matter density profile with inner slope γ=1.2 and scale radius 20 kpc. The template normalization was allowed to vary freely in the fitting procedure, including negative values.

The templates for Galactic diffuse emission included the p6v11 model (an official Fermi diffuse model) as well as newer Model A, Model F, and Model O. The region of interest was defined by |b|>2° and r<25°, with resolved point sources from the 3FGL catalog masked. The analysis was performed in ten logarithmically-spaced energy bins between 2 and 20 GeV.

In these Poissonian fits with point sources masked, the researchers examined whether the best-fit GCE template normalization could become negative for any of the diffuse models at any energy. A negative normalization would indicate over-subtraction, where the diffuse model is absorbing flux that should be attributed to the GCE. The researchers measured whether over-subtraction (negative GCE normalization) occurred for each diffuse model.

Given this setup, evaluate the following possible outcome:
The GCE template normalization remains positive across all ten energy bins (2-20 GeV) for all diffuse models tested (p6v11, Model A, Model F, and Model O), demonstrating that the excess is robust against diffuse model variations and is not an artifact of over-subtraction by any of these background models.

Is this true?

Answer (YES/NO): NO